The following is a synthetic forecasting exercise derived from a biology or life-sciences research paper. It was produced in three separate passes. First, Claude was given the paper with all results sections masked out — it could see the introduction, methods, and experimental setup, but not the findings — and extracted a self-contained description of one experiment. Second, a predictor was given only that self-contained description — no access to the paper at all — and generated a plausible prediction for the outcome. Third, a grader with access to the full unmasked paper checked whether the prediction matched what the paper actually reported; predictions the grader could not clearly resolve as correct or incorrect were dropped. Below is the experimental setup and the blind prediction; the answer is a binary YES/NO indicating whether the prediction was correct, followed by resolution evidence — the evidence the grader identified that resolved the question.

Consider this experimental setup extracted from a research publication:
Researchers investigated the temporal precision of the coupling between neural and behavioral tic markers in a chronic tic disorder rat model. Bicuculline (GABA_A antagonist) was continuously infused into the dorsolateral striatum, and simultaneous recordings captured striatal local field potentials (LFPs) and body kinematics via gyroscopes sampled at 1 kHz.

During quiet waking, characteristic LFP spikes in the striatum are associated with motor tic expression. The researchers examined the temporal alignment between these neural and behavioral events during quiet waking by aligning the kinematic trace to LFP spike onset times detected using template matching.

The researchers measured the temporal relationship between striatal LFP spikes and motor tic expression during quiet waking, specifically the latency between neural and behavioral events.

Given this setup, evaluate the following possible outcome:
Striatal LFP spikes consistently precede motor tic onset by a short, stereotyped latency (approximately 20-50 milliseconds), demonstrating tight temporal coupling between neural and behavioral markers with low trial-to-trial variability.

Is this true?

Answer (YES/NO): NO